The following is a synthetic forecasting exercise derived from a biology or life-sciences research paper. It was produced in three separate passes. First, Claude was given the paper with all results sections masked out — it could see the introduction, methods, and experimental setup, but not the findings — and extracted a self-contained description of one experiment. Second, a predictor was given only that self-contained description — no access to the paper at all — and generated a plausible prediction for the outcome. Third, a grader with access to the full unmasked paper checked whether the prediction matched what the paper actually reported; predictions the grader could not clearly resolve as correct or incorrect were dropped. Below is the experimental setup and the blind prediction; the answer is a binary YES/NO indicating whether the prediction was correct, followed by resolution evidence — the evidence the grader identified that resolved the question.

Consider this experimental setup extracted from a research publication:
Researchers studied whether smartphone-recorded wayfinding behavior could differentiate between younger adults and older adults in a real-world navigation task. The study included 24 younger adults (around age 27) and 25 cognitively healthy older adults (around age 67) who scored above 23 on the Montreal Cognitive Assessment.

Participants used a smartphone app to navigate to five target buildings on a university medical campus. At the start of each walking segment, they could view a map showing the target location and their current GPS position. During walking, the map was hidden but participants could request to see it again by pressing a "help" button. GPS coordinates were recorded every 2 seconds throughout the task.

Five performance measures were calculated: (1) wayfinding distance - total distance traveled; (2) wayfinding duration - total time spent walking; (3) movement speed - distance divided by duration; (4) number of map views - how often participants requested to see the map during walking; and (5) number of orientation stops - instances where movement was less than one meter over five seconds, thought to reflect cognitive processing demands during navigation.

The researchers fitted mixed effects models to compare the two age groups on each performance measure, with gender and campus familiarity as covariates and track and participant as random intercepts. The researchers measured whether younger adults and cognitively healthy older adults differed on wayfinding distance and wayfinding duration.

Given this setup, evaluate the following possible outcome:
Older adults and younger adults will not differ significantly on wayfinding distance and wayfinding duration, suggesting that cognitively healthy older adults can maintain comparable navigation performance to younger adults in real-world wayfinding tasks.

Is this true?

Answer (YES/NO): NO